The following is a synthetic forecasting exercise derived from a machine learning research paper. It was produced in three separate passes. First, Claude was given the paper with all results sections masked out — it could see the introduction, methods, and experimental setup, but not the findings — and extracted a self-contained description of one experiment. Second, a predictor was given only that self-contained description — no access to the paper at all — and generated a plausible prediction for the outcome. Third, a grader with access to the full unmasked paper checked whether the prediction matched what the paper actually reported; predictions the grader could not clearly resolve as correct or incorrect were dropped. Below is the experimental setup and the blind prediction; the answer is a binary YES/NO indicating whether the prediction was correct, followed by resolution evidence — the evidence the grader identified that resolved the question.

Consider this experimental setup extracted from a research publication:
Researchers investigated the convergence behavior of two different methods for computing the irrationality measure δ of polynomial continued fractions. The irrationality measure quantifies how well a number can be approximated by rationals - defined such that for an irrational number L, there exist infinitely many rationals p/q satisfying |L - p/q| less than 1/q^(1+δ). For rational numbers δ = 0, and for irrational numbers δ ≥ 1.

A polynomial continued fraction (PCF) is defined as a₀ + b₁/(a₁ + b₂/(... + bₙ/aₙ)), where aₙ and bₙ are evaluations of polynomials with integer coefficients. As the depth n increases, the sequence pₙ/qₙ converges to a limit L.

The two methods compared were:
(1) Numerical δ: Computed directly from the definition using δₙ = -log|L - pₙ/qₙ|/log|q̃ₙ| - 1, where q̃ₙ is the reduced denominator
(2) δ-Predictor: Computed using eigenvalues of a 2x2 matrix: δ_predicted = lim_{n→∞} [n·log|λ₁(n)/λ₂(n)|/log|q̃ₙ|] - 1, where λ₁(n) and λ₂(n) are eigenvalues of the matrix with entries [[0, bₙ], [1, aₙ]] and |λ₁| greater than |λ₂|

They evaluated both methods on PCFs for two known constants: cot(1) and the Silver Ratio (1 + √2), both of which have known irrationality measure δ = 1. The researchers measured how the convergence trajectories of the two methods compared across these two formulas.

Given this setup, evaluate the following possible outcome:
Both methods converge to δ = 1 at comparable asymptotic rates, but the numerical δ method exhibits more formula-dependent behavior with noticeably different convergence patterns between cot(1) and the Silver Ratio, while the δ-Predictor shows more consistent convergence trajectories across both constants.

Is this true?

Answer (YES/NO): NO